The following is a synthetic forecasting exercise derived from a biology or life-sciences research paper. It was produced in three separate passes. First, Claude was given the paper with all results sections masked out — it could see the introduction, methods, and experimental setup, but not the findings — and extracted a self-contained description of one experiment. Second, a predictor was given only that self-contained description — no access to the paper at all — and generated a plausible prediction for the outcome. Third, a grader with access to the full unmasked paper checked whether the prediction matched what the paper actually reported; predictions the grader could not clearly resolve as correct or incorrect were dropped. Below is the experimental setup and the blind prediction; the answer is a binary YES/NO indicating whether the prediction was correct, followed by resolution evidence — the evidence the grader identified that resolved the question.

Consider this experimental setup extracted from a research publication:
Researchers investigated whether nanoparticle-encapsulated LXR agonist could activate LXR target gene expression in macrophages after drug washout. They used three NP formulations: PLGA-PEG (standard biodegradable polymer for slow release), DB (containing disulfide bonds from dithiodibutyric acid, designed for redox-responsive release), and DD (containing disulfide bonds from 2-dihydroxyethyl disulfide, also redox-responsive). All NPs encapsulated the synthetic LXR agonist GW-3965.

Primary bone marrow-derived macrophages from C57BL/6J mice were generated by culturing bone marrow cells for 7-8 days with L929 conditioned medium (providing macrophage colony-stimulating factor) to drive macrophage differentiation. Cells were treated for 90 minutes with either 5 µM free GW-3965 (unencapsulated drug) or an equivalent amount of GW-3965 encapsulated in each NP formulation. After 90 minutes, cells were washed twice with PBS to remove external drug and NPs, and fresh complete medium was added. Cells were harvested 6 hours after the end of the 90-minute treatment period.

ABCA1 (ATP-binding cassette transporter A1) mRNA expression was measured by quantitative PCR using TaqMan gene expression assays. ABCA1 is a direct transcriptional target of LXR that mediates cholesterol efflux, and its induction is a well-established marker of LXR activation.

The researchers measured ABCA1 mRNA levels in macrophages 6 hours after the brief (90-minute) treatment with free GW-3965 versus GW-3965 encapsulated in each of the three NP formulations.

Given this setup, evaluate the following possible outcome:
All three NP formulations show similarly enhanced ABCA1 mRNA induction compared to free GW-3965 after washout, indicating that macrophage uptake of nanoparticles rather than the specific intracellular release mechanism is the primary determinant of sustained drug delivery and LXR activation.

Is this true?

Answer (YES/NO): NO